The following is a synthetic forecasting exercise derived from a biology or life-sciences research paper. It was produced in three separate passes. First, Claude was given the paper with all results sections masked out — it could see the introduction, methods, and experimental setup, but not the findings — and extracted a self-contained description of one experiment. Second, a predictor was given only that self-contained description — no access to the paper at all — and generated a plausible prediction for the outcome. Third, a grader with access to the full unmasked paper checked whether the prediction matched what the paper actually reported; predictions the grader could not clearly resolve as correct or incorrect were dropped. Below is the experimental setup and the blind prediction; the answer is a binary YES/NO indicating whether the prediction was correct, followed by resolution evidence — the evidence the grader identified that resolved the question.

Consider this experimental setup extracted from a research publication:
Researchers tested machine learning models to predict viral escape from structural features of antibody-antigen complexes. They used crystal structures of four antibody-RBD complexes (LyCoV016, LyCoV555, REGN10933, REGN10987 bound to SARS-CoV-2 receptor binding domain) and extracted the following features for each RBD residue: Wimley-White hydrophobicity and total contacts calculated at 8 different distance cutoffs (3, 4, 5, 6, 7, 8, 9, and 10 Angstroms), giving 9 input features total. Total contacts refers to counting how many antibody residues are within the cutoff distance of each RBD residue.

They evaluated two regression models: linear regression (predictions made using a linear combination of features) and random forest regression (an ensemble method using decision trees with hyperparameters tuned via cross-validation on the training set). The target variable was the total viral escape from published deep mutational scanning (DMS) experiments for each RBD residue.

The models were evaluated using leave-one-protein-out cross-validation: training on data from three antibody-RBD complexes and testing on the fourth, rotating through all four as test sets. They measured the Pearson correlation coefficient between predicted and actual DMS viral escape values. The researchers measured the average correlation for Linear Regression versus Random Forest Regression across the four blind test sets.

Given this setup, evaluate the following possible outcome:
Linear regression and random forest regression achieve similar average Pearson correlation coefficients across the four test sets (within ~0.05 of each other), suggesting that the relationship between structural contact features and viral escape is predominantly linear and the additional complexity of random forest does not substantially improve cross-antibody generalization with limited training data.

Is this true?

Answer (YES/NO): NO